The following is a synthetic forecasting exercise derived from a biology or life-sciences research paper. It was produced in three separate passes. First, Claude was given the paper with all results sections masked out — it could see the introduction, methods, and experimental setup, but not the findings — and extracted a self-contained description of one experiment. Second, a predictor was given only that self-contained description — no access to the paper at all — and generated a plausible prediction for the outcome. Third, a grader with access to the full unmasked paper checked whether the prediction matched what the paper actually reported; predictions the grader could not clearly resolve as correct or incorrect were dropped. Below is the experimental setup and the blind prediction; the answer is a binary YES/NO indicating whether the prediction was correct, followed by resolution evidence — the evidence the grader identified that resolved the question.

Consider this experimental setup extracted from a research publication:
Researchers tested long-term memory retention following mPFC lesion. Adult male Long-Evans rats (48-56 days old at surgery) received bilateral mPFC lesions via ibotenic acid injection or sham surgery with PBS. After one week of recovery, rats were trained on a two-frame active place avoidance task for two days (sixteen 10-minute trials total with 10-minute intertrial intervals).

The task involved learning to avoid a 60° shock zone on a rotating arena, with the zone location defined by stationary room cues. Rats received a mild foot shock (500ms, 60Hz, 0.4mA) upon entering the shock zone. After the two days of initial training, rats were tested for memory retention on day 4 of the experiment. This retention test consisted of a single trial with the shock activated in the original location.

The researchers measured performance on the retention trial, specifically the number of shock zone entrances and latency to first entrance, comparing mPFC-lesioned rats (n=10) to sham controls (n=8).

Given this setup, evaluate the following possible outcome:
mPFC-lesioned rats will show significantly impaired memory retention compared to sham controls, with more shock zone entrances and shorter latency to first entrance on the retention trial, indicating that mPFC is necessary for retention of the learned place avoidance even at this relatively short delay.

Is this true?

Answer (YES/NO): NO